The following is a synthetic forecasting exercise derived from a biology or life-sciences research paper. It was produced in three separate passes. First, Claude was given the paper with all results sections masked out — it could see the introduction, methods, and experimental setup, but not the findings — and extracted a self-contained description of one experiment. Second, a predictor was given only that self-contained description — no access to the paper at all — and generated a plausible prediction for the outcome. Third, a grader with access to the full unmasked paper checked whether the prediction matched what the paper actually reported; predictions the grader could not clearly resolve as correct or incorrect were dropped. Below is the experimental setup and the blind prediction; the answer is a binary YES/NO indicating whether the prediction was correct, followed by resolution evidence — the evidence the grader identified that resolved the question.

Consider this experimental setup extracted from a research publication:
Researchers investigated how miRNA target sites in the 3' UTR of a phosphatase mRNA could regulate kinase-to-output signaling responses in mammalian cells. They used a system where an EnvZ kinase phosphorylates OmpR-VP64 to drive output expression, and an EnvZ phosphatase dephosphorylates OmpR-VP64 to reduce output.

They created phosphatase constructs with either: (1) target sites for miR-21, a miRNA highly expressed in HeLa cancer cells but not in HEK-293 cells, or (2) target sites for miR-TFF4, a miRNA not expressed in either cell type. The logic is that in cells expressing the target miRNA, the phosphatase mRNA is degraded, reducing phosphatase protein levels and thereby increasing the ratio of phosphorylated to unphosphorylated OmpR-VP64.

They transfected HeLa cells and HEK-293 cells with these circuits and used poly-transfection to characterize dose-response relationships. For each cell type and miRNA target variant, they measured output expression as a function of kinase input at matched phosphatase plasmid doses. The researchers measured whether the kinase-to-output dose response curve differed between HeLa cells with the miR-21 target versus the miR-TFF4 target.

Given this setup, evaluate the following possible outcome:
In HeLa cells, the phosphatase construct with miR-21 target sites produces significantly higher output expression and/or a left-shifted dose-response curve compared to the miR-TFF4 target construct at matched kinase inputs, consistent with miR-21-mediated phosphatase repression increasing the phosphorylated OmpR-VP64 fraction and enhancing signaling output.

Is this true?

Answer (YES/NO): YES